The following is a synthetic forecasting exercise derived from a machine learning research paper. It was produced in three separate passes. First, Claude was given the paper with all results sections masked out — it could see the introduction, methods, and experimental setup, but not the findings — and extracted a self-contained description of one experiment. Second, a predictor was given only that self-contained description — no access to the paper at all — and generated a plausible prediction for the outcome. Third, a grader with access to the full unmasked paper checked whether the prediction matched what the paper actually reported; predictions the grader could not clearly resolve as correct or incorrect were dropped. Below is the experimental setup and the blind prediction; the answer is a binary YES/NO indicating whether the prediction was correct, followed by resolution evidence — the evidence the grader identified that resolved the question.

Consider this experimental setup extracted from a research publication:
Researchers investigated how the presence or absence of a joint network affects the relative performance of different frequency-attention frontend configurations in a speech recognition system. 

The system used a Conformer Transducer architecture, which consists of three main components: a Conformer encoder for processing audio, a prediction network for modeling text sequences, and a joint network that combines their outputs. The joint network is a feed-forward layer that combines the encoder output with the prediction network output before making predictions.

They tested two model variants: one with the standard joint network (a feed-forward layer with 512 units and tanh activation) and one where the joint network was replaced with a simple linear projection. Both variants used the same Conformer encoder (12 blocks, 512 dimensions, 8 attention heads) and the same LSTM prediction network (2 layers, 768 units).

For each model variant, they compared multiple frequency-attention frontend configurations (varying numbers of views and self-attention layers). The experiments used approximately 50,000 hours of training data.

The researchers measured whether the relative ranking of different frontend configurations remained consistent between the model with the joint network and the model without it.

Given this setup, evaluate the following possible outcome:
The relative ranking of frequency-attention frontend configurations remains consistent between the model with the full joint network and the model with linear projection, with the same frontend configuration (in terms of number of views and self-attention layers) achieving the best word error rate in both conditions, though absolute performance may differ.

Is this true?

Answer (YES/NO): NO